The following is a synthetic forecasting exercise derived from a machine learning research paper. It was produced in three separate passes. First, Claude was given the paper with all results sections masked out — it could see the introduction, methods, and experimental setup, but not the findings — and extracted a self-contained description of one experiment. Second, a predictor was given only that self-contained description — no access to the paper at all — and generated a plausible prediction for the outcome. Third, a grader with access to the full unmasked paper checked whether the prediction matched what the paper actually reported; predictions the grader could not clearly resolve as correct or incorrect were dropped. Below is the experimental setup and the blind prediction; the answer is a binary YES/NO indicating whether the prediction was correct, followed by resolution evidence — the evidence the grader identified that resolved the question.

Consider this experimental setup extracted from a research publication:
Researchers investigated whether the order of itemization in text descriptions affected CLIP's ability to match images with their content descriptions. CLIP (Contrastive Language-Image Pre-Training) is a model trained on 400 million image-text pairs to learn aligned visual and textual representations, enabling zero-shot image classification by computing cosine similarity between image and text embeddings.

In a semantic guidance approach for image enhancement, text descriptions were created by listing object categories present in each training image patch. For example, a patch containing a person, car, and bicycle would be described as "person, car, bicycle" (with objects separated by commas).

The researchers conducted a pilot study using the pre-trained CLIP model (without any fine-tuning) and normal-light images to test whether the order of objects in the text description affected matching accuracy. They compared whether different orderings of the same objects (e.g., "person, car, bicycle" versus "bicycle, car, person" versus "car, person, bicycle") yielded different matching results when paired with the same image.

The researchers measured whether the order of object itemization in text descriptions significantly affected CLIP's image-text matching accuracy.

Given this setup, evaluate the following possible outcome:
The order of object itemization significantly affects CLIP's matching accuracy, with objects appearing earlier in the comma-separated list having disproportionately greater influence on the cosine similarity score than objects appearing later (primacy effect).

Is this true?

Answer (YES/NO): NO